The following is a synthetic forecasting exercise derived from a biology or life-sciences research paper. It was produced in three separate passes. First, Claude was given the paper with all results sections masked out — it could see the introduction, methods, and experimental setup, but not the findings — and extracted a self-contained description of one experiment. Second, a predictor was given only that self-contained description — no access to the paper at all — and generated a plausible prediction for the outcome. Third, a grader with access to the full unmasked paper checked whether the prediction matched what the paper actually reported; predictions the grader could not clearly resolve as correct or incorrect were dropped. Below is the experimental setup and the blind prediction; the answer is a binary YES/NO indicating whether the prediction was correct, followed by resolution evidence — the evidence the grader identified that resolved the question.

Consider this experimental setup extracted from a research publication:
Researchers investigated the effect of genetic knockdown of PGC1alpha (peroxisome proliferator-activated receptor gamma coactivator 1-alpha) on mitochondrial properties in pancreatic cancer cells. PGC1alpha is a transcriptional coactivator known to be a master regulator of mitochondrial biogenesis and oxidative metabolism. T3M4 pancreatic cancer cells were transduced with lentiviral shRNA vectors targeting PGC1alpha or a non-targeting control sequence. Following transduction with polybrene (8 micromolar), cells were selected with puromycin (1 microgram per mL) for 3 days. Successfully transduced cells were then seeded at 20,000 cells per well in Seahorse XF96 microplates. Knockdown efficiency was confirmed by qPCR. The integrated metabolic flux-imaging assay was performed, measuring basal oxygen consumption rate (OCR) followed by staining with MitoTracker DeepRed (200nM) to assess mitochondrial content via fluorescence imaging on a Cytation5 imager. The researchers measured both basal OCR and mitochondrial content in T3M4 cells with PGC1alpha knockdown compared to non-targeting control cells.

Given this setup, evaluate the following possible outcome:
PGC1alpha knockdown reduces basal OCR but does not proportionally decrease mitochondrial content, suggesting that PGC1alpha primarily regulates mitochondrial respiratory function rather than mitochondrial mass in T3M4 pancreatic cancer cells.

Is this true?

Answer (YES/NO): NO